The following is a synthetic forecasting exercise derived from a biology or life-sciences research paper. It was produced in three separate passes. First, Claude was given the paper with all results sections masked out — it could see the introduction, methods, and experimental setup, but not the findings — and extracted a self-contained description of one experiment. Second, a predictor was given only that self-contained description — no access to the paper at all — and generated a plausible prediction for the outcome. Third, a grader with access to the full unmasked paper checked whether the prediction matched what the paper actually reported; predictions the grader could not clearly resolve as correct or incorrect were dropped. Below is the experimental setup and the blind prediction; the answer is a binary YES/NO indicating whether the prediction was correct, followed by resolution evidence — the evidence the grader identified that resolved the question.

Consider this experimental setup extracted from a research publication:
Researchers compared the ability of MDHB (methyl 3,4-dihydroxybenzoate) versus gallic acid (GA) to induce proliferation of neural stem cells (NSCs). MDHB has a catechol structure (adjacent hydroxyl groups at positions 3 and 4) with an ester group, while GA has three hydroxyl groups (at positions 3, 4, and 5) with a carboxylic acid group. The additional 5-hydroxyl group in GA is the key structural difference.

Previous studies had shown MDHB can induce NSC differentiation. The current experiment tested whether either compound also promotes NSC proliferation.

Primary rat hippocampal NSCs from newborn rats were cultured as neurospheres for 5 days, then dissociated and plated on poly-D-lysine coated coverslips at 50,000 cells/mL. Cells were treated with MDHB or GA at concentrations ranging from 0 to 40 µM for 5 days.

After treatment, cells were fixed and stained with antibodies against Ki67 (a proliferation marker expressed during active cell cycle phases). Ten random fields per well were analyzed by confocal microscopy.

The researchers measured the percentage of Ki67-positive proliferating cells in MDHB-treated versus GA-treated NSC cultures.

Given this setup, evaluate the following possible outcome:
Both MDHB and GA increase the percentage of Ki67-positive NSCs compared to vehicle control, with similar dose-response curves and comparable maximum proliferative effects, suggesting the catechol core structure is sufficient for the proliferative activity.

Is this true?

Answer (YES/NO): NO